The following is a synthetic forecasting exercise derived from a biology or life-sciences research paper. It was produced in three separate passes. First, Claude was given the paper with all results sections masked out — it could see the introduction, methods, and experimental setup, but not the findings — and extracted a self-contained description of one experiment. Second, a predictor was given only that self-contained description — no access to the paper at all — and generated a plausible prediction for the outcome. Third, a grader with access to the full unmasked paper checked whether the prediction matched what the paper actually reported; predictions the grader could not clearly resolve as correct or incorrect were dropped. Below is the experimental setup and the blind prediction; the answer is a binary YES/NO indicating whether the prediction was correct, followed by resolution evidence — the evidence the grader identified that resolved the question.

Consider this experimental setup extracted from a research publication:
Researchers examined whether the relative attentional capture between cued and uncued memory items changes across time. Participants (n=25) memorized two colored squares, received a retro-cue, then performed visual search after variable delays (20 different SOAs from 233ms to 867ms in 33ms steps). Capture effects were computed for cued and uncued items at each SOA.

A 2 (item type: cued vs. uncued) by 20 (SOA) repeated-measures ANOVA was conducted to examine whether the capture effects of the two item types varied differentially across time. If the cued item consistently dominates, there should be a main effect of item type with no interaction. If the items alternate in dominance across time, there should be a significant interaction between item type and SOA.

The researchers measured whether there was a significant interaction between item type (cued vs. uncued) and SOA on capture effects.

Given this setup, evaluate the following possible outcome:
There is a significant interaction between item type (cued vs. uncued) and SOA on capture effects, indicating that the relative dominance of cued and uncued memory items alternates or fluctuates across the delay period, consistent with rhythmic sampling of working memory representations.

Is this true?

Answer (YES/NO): YES